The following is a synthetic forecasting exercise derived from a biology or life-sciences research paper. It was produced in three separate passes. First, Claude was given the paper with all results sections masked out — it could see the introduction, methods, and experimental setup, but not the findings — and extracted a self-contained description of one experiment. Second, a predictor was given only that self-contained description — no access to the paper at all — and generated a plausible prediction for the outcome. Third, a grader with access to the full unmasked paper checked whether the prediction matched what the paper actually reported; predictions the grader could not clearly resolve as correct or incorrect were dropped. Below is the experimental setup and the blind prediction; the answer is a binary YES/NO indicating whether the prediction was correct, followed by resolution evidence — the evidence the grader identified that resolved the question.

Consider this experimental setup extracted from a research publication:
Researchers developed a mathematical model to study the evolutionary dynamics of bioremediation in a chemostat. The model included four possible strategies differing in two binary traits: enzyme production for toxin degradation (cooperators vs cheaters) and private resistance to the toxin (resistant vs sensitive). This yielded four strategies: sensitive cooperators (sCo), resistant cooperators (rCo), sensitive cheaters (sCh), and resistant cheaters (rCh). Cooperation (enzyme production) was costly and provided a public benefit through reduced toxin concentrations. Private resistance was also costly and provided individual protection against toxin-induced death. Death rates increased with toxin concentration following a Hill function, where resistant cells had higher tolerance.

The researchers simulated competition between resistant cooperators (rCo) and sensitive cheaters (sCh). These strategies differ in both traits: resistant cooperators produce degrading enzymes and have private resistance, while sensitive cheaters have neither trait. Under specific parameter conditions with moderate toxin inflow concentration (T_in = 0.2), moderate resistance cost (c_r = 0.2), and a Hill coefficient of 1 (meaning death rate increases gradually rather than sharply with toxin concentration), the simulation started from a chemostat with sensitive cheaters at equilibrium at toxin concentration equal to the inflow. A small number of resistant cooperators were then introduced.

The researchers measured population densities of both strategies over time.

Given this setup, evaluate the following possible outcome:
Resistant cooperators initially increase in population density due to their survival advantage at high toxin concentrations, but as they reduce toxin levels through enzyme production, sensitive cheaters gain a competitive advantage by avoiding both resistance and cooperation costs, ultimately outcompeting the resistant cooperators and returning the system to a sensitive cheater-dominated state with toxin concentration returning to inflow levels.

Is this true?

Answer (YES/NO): NO